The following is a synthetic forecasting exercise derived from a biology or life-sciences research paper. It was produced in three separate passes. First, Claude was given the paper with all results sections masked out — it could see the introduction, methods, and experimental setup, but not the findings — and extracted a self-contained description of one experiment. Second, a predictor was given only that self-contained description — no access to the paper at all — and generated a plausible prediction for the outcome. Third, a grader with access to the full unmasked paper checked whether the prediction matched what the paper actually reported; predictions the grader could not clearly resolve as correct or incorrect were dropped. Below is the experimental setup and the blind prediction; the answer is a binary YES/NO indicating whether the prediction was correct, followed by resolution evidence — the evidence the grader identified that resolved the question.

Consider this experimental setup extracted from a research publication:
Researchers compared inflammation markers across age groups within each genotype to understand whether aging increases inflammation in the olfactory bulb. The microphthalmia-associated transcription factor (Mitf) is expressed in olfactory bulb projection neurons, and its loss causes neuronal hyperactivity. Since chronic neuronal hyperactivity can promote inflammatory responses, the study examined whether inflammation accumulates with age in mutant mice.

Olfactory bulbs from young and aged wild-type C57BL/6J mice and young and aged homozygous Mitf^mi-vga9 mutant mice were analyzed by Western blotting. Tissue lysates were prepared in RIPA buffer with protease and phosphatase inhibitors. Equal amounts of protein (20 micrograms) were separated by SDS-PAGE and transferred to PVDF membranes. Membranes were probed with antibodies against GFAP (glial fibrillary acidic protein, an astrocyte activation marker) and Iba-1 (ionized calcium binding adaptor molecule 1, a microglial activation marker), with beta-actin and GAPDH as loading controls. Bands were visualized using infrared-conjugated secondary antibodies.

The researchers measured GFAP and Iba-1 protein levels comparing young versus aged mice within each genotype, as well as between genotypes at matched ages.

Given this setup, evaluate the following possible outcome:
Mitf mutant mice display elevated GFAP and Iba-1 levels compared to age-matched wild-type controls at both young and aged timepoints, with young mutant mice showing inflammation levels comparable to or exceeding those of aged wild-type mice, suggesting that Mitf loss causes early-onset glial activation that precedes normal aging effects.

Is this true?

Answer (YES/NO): NO